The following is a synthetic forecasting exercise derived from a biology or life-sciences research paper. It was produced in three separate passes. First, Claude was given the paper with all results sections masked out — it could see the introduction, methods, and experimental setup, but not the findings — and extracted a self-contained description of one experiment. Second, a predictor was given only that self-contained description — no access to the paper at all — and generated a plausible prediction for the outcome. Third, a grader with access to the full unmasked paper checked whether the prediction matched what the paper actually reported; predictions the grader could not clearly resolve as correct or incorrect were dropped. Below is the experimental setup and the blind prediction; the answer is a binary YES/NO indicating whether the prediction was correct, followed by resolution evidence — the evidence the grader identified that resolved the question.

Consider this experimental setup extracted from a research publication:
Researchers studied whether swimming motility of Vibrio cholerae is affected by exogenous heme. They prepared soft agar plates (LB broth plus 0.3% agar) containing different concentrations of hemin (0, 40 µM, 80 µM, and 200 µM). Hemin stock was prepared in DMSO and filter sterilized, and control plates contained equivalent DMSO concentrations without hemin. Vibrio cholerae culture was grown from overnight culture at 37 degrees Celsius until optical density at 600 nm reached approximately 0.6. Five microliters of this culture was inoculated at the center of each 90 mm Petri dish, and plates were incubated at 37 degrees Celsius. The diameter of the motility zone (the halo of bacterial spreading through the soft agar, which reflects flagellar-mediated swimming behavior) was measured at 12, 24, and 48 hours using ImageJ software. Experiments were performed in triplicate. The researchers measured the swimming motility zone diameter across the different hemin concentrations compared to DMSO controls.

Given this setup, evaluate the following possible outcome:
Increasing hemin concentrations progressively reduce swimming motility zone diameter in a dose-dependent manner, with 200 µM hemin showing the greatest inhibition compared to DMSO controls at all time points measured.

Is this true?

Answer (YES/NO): NO